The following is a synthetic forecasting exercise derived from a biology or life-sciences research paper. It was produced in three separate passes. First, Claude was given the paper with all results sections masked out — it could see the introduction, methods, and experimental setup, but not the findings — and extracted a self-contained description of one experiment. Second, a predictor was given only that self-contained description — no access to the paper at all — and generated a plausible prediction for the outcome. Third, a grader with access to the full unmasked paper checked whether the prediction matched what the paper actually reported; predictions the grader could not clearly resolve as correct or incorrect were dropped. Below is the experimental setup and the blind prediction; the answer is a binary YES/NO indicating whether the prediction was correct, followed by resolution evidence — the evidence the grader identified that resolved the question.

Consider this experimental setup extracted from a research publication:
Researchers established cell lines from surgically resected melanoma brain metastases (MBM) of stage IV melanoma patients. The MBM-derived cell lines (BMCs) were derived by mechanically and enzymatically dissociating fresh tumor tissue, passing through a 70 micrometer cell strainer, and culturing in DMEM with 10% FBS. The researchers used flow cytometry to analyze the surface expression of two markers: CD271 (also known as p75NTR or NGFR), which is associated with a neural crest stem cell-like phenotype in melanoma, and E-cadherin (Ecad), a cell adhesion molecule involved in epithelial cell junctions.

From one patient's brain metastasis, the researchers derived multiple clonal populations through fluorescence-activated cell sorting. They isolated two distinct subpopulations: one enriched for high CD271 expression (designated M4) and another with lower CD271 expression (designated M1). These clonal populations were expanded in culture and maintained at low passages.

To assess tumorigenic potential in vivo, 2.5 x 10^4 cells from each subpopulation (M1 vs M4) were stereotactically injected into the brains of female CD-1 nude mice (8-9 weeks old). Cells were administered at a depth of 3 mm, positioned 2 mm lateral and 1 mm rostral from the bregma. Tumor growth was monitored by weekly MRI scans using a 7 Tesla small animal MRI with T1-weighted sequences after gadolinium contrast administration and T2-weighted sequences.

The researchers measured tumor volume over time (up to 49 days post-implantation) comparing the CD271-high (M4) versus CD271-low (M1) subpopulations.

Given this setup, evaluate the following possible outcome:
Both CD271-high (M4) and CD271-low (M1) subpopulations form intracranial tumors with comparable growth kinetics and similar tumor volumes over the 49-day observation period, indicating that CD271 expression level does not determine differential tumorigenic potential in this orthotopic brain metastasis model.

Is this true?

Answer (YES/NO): NO